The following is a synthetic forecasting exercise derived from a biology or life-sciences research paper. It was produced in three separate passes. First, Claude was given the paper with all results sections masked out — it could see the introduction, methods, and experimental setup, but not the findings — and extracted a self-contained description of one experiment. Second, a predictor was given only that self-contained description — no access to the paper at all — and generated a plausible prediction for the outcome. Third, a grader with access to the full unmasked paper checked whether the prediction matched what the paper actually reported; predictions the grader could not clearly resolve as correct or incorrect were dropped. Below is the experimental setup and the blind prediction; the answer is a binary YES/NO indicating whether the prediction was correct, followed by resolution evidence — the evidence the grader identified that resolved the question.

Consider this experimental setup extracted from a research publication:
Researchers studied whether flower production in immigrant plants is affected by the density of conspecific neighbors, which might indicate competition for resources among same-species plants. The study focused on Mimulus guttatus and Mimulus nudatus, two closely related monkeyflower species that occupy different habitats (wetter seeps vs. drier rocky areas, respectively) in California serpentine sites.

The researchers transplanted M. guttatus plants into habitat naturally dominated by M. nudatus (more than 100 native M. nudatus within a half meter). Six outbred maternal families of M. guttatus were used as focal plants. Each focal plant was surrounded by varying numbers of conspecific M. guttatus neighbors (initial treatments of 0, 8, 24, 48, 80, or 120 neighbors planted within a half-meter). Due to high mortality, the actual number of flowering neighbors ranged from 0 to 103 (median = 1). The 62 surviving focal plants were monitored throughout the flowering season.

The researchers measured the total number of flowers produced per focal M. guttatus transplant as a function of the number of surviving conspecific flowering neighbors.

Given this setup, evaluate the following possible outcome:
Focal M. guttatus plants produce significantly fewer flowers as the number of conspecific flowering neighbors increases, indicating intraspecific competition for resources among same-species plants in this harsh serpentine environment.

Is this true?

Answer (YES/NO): NO